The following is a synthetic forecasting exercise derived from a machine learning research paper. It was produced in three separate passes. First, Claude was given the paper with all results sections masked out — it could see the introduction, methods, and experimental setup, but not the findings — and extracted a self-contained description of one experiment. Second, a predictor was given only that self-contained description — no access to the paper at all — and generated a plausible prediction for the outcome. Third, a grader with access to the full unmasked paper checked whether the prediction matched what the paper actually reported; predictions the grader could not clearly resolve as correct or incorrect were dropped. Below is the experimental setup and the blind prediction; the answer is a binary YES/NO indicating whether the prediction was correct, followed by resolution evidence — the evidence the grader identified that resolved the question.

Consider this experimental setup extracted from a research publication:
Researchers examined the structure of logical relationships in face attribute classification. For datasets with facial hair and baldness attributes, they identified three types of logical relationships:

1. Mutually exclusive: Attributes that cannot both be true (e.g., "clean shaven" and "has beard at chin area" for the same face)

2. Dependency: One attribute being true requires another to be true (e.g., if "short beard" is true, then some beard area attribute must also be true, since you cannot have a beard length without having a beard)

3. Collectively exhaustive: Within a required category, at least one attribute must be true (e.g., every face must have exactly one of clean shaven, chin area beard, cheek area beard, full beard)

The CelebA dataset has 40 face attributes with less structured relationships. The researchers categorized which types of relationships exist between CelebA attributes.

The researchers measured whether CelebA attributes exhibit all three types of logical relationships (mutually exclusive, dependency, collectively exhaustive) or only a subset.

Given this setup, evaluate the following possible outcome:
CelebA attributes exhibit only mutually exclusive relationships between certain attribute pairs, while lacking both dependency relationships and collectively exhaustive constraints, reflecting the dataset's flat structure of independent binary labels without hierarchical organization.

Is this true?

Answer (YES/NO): YES